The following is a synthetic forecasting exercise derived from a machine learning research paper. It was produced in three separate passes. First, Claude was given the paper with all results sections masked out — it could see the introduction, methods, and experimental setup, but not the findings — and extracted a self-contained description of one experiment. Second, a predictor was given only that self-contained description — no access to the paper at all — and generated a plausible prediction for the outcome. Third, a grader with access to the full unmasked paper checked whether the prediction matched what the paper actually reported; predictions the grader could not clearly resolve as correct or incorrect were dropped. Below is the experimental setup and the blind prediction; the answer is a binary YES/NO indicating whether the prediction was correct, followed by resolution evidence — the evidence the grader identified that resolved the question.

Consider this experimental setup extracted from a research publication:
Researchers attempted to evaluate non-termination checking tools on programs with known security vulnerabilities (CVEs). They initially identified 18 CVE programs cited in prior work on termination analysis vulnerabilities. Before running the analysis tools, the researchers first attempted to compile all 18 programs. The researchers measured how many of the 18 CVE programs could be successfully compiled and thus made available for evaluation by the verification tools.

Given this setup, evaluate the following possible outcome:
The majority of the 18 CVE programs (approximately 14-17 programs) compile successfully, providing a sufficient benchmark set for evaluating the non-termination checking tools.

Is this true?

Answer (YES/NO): NO